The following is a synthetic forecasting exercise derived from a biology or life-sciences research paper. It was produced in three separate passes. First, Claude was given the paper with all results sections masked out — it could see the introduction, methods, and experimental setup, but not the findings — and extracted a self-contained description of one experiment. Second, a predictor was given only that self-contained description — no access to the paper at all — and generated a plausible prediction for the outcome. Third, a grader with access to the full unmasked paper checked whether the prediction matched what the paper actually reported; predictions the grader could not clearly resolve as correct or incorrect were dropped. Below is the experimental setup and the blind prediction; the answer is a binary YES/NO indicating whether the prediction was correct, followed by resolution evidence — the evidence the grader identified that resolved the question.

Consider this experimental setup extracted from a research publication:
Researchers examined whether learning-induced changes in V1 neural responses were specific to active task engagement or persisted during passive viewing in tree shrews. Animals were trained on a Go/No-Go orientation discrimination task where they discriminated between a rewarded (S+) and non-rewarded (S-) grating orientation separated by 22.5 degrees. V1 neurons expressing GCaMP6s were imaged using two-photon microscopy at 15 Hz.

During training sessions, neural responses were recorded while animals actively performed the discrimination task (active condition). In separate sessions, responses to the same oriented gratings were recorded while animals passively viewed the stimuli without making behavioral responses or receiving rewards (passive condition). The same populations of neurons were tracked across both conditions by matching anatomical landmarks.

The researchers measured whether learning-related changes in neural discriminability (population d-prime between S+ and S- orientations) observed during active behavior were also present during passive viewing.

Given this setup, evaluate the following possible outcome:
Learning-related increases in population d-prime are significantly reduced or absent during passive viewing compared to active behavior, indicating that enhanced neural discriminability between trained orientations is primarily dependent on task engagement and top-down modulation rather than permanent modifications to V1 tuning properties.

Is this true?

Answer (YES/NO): NO